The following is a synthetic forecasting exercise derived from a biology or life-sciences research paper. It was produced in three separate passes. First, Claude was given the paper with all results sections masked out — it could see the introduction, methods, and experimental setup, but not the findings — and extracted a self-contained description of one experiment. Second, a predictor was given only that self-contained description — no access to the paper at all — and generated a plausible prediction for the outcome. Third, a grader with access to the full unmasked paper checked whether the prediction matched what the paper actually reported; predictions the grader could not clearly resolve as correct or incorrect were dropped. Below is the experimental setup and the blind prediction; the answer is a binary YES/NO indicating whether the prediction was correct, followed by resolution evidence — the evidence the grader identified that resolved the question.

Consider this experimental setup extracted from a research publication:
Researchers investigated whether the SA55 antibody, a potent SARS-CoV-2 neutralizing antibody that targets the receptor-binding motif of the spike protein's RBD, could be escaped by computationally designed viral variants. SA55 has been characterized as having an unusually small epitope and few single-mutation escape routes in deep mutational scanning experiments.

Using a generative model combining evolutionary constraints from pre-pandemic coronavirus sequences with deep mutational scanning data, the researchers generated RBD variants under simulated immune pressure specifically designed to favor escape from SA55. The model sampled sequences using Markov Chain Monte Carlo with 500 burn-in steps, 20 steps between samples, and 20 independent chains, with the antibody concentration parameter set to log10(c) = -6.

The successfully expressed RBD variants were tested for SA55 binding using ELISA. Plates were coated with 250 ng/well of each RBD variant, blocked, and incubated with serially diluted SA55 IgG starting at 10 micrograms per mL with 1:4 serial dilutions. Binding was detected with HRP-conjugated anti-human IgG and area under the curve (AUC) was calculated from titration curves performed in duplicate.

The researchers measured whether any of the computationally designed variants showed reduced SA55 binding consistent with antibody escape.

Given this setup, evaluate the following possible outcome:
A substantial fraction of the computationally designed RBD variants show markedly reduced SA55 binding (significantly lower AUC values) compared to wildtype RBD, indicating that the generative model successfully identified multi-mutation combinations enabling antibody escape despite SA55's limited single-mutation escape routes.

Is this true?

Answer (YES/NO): NO